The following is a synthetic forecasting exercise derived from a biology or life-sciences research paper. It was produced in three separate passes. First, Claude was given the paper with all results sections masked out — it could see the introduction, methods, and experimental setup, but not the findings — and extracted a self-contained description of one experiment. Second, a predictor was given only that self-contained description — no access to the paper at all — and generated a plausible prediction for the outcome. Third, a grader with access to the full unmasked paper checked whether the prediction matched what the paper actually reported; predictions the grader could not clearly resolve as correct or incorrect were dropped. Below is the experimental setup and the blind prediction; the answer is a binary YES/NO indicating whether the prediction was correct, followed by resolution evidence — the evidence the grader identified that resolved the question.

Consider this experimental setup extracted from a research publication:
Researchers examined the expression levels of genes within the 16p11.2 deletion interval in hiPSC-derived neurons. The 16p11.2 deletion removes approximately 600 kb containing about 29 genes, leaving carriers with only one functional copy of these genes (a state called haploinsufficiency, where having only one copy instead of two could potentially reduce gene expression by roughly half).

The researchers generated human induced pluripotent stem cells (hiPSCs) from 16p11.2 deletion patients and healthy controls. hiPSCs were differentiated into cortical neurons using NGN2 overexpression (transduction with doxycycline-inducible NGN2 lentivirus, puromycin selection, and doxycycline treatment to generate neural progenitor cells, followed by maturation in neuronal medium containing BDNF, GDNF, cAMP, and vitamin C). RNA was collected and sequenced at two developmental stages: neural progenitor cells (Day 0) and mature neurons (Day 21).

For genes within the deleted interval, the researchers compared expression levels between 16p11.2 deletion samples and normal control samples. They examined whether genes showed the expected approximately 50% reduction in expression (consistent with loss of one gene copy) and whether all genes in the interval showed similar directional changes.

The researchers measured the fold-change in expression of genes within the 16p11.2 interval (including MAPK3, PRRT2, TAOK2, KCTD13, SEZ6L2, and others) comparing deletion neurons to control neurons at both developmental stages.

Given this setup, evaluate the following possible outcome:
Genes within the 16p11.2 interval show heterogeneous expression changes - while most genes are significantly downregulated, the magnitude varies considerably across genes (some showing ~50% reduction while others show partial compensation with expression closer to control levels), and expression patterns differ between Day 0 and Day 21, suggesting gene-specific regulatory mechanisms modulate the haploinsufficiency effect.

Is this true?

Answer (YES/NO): YES